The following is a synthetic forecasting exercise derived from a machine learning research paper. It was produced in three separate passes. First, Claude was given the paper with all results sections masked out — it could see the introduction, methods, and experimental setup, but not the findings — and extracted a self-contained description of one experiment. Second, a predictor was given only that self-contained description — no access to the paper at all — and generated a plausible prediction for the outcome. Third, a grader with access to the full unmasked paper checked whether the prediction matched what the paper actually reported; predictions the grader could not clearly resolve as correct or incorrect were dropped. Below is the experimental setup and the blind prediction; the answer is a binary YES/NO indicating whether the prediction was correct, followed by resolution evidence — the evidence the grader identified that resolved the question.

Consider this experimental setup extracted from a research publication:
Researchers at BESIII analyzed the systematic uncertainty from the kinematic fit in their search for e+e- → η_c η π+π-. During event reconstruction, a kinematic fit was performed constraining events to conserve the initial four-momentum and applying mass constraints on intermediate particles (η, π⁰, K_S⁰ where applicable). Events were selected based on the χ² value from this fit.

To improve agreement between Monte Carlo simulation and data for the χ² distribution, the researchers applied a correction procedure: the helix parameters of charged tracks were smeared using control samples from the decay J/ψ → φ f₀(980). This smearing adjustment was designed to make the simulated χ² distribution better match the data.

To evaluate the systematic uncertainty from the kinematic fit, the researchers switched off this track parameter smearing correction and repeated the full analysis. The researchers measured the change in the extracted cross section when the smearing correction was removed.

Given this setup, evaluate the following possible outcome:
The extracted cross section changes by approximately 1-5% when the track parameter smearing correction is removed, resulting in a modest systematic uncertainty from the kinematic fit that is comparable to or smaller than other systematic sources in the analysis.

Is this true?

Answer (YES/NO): YES